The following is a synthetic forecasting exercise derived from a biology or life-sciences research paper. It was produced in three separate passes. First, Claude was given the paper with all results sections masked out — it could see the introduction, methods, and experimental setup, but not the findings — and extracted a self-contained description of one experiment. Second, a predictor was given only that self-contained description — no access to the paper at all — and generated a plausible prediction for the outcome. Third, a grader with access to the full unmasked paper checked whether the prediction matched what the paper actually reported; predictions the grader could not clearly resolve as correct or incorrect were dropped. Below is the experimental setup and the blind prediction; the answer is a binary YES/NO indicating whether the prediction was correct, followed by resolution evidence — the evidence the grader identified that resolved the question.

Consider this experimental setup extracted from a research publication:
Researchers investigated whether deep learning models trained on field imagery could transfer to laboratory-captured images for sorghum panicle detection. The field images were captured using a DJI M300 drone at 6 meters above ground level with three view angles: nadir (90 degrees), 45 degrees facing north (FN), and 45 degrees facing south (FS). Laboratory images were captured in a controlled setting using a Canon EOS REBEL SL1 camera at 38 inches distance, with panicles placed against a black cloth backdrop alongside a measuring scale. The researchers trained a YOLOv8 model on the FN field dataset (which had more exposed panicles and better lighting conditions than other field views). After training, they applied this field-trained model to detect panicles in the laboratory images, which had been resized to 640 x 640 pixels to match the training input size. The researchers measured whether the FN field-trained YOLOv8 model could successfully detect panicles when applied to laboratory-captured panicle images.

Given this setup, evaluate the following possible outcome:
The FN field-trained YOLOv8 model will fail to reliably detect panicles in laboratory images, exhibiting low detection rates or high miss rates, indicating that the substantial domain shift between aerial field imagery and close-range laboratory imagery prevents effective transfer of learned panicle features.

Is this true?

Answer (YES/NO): NO